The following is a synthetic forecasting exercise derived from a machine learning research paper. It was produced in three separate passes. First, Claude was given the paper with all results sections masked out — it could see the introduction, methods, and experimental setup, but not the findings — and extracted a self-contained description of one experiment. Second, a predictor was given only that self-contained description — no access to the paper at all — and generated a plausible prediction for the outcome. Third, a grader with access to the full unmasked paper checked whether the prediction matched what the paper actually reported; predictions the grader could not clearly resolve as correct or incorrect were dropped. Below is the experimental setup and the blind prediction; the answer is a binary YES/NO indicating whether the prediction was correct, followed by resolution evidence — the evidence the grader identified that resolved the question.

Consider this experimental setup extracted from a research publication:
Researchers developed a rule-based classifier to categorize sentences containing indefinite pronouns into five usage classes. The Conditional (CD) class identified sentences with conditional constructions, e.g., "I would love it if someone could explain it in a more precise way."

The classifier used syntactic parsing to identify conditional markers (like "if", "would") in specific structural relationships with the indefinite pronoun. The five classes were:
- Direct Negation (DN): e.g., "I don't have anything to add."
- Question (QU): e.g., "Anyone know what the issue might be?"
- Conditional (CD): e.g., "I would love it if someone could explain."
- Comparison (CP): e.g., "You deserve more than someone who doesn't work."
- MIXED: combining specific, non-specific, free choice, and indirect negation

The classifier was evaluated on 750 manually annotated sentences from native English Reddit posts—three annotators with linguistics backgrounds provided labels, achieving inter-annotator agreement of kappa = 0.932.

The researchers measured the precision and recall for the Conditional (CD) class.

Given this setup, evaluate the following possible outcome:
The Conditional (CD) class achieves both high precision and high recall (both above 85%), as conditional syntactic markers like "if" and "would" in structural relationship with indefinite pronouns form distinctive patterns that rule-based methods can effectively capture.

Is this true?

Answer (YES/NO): YES